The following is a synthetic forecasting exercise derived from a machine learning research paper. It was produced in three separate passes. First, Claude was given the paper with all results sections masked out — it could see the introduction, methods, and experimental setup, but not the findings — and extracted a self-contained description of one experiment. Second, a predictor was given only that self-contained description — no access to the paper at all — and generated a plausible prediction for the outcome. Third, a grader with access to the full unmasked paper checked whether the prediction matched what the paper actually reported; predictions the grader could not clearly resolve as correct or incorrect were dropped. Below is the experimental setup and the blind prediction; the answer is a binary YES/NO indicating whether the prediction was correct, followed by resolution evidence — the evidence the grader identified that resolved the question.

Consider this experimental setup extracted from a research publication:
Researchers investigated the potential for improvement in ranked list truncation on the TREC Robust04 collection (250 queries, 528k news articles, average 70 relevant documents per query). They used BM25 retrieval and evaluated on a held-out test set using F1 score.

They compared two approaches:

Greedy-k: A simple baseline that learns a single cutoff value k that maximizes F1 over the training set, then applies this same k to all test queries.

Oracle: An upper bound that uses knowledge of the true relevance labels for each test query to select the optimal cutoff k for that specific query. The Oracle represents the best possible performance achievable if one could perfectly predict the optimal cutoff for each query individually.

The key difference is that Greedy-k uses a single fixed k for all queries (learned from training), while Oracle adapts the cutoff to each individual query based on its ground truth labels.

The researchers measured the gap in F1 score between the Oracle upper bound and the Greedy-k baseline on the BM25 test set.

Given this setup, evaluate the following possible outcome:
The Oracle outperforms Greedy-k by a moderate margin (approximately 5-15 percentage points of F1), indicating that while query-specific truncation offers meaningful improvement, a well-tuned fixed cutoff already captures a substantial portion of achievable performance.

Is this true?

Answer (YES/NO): YES